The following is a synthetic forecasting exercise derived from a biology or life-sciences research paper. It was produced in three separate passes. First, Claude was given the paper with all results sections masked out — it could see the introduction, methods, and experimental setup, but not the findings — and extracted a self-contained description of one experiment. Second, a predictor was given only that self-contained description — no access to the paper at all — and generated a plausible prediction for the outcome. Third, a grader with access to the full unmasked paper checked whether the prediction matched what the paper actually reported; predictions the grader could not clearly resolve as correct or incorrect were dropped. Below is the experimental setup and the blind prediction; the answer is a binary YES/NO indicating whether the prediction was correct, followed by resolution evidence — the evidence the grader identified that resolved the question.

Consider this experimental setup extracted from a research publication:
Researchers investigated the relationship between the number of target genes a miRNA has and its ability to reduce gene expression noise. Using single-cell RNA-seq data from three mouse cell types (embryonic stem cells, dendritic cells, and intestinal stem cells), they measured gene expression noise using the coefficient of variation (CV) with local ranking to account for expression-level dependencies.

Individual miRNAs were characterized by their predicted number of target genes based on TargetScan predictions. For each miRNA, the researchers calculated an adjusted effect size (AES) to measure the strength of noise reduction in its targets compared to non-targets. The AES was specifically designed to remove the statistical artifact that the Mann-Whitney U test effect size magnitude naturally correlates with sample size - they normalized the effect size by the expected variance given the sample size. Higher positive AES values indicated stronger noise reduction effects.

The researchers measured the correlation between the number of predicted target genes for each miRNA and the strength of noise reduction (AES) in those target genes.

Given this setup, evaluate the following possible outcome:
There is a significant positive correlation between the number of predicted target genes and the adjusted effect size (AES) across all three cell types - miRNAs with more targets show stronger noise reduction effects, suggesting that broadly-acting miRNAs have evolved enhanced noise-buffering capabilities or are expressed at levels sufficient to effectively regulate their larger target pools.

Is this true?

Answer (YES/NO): YES